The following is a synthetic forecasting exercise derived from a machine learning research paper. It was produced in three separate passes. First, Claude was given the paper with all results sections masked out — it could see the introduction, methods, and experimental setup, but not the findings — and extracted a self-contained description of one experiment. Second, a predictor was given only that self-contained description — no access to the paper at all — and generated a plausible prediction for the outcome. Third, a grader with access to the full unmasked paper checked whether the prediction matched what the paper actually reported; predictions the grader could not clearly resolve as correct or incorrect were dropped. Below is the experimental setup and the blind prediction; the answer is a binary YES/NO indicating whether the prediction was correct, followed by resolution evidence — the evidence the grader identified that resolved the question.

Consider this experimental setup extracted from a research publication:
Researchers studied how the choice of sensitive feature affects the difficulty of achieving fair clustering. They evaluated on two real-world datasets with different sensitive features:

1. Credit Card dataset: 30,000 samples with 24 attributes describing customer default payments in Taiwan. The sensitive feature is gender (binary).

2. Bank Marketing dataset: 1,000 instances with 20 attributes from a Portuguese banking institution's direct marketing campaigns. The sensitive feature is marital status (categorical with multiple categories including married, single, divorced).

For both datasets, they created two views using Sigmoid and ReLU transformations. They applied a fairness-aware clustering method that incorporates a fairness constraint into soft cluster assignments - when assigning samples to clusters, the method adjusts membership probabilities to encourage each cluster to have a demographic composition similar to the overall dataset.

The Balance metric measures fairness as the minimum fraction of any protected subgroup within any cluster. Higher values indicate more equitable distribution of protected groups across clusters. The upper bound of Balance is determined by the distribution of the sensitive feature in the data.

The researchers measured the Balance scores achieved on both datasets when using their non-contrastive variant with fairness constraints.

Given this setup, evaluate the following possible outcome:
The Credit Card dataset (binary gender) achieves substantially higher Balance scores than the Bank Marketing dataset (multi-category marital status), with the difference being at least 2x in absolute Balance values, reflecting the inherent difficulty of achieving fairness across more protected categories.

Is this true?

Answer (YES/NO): NO